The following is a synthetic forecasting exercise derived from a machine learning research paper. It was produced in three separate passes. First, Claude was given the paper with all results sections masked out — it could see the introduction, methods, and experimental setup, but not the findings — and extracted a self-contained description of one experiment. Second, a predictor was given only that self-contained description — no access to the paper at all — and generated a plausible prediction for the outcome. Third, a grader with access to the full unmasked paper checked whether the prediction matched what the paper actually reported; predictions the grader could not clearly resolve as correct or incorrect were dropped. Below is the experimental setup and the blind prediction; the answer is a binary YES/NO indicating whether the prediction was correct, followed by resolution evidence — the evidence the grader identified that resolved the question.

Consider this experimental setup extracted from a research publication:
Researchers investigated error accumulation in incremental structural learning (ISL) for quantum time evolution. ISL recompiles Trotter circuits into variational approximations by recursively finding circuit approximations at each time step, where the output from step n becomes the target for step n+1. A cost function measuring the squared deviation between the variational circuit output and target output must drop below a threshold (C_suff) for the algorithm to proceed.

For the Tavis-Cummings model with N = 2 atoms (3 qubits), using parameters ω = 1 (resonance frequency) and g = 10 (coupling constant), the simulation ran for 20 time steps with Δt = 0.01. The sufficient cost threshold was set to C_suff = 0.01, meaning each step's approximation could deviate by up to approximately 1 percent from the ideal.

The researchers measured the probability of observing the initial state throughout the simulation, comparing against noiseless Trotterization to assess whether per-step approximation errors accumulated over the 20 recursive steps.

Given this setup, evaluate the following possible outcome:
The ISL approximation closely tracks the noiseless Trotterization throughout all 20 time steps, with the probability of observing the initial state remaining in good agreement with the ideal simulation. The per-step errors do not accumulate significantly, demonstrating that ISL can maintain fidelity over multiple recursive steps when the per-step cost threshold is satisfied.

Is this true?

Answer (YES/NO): NO